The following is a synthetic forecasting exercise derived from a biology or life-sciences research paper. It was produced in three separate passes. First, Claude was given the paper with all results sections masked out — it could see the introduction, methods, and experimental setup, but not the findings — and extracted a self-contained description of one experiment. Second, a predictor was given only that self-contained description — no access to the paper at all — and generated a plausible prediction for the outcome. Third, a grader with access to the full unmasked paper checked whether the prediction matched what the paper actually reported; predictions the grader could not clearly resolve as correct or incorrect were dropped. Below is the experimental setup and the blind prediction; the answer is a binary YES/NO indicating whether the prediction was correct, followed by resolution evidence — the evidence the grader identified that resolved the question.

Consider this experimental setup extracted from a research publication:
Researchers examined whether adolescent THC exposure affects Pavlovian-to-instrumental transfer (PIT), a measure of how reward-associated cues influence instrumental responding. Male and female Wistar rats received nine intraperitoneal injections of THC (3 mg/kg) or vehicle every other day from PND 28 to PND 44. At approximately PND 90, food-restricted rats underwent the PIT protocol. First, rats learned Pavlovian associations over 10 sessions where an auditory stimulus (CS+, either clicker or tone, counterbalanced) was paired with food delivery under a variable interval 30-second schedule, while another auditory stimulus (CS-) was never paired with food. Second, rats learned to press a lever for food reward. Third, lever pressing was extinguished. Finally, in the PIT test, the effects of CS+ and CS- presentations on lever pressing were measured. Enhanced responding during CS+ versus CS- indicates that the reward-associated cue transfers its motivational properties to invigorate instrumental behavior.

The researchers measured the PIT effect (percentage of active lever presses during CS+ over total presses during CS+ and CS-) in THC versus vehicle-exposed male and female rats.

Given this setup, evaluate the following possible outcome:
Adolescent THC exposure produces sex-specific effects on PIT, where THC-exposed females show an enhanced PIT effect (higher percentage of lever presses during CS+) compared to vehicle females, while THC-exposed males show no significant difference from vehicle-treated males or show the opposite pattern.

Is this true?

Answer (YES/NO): NO